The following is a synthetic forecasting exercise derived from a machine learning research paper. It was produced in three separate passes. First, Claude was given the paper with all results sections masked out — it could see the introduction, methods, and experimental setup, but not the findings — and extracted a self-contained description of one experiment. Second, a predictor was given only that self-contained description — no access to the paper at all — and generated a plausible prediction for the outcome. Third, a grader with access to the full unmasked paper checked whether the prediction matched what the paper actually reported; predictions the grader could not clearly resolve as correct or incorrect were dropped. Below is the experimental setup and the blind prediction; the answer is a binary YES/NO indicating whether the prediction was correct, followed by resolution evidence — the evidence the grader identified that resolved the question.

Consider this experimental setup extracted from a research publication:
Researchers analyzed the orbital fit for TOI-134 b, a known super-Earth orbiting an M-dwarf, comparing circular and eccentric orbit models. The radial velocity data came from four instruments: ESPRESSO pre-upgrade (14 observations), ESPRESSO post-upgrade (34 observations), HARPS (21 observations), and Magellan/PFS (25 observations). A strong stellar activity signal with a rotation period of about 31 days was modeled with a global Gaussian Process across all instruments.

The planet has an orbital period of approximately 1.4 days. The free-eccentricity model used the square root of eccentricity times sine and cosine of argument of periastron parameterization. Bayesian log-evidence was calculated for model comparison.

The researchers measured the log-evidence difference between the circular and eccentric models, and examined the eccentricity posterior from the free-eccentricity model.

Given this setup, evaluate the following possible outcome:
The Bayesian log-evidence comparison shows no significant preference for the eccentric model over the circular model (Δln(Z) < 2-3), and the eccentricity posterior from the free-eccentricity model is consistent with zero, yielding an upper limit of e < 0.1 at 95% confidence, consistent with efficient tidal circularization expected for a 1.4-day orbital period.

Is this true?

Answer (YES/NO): YES